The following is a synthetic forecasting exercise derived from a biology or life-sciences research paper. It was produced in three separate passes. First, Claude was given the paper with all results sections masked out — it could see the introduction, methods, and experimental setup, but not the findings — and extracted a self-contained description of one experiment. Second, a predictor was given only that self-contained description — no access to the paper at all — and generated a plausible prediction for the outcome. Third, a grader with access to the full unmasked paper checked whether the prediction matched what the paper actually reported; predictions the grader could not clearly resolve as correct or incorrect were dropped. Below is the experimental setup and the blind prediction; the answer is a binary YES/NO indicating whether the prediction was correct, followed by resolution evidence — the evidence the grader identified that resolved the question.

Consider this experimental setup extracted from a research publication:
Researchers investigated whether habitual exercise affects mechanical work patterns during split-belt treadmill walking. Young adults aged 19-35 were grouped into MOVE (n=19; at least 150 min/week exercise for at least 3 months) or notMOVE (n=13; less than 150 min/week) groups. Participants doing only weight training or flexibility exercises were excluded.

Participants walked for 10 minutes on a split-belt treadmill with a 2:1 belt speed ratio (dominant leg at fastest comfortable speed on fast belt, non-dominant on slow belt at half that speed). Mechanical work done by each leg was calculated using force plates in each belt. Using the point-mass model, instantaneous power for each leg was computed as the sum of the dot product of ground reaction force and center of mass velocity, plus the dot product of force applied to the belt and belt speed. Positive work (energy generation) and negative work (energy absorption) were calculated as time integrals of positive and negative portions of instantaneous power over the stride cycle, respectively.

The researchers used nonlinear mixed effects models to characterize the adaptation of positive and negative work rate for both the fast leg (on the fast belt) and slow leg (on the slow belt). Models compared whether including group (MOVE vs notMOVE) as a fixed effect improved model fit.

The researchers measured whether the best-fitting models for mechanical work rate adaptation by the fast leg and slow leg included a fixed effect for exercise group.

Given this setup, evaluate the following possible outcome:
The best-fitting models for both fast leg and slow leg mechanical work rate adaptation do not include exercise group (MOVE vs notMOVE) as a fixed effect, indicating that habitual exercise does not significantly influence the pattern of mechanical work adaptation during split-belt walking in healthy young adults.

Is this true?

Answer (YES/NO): NO